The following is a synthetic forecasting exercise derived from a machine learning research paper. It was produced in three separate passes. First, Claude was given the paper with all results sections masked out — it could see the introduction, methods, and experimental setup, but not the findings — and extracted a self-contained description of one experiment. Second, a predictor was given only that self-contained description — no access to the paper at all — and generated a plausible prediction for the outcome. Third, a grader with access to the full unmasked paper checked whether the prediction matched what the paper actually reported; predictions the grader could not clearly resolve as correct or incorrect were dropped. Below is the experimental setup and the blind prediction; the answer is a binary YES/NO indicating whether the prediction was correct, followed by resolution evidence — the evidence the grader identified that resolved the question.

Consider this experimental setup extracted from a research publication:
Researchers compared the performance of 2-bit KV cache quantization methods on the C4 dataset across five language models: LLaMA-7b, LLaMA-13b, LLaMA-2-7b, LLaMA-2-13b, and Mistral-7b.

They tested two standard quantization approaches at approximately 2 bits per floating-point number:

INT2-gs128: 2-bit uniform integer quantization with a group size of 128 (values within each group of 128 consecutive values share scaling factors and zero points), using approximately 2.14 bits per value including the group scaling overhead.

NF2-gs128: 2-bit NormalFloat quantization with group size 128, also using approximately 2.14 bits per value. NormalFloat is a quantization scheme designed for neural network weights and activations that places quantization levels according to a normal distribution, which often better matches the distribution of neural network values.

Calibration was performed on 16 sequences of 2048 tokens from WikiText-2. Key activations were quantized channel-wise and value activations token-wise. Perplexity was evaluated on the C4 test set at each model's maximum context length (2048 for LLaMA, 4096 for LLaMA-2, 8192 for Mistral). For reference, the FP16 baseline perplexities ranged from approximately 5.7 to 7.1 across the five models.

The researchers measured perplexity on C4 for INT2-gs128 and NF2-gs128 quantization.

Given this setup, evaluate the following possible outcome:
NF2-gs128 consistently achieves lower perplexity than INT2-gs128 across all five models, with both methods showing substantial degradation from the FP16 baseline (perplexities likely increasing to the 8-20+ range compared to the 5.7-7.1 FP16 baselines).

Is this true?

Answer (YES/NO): NO